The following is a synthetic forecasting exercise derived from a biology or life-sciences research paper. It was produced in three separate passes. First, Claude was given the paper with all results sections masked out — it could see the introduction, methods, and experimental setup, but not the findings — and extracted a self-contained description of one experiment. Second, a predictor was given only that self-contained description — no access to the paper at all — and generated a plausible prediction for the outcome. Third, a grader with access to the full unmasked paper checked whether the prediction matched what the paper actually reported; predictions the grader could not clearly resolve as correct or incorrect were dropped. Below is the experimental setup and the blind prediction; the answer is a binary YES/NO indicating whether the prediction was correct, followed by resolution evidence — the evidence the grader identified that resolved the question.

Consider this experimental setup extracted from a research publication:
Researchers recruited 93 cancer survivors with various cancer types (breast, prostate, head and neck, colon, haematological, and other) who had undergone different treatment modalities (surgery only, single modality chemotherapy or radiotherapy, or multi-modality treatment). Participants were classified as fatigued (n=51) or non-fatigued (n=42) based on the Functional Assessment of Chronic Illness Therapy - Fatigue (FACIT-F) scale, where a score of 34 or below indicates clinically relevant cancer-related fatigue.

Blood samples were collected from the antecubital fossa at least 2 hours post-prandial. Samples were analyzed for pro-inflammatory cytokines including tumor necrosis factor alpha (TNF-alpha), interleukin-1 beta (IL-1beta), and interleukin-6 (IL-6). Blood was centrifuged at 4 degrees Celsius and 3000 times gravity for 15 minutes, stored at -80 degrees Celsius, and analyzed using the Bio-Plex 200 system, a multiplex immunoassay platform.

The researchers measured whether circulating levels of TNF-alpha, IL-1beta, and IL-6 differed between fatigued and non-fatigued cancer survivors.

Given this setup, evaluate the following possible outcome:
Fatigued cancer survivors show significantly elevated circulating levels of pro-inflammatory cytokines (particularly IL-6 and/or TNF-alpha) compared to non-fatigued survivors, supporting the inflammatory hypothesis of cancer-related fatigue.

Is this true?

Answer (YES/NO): YES